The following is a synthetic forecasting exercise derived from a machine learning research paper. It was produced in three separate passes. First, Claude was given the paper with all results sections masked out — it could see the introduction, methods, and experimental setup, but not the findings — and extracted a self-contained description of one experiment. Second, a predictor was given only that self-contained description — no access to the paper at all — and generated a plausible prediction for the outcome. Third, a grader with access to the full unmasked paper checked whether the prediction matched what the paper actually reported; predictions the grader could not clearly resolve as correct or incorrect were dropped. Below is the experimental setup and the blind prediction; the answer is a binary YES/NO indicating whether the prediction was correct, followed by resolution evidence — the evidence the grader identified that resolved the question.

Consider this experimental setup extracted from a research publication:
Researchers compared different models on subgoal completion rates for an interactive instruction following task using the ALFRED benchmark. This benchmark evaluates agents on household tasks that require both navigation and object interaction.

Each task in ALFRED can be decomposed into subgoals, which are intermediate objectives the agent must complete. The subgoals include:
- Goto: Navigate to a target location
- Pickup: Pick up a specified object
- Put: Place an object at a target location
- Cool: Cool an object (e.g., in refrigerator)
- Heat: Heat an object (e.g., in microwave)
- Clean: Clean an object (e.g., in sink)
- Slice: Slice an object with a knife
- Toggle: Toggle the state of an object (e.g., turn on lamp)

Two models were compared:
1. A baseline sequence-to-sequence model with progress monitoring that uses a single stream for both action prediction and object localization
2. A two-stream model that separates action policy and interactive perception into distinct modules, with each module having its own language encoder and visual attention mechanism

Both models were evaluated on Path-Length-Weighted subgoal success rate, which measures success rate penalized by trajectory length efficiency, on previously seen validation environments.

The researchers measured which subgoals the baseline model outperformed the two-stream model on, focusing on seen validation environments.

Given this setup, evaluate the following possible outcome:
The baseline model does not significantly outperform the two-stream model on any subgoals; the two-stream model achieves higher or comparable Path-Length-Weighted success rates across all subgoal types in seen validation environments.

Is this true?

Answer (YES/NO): NO